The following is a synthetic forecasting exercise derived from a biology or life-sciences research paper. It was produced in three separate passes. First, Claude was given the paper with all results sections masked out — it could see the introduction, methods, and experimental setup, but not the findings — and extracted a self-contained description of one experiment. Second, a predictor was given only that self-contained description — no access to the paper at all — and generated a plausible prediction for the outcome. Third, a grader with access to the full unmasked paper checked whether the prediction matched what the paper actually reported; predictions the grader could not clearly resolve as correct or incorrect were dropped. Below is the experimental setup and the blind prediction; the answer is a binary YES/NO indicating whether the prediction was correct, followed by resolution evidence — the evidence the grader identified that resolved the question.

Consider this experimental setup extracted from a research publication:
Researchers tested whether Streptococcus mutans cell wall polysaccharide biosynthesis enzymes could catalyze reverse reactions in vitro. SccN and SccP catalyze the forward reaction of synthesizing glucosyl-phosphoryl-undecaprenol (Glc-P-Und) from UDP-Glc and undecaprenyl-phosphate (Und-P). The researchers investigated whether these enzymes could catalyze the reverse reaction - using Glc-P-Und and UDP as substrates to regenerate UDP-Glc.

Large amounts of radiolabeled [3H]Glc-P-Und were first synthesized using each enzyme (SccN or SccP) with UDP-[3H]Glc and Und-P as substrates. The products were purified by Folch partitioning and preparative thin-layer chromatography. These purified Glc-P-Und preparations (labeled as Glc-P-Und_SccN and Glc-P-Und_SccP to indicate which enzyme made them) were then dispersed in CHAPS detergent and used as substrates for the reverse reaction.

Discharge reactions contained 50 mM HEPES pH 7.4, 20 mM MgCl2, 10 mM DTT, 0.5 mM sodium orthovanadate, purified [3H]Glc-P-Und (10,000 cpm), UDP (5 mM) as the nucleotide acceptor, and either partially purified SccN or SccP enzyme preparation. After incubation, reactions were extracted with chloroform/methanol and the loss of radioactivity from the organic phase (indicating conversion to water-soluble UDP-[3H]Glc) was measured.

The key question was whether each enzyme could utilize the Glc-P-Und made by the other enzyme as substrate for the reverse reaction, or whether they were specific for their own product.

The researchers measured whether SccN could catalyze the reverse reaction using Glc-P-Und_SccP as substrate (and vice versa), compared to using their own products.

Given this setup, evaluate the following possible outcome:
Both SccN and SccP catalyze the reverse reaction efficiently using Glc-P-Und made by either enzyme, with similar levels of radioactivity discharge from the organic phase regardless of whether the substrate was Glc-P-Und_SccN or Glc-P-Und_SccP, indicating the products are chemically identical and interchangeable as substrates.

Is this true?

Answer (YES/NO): NO